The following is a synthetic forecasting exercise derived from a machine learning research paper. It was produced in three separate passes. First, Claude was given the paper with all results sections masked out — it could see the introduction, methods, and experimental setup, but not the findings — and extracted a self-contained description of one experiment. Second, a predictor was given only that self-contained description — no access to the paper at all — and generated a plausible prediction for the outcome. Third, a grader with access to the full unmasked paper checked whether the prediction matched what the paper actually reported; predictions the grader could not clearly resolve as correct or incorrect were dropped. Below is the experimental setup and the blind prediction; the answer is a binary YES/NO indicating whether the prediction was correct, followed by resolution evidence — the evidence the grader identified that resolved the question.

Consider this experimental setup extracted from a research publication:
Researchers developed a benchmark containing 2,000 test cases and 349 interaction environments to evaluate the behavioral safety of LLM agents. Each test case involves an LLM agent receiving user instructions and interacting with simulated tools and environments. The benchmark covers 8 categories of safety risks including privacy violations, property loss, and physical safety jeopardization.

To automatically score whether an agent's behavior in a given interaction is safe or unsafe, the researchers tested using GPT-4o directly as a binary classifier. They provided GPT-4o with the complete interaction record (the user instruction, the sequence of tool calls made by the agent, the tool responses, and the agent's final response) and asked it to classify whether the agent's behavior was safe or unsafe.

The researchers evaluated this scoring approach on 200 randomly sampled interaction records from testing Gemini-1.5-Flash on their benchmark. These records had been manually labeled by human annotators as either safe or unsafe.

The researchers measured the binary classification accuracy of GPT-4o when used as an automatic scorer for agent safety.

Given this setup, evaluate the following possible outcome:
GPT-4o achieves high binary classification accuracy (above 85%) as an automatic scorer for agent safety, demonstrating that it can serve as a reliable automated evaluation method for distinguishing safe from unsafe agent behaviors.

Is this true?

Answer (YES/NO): NO